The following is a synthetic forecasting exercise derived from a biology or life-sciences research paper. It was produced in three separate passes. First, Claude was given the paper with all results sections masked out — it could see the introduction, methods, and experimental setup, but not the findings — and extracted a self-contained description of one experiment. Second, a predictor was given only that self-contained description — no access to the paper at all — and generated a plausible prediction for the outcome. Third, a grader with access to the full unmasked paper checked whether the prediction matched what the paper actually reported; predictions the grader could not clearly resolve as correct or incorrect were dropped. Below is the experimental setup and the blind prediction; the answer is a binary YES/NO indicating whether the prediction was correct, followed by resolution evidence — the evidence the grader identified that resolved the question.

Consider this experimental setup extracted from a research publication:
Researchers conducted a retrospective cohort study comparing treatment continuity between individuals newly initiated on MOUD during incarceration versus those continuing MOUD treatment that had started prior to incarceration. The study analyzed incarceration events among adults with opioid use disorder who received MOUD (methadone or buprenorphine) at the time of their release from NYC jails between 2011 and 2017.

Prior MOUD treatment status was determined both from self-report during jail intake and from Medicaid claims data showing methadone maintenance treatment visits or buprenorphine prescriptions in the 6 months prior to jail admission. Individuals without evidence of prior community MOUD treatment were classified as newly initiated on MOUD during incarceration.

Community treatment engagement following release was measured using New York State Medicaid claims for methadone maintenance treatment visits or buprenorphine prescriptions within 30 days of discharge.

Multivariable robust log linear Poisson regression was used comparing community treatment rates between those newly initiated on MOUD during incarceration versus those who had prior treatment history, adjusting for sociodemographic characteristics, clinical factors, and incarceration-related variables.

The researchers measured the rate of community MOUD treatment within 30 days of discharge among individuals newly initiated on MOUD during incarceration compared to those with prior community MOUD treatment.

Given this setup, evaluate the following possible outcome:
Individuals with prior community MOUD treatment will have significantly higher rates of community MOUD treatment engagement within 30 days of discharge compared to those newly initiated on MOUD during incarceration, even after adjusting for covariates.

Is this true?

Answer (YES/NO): YES